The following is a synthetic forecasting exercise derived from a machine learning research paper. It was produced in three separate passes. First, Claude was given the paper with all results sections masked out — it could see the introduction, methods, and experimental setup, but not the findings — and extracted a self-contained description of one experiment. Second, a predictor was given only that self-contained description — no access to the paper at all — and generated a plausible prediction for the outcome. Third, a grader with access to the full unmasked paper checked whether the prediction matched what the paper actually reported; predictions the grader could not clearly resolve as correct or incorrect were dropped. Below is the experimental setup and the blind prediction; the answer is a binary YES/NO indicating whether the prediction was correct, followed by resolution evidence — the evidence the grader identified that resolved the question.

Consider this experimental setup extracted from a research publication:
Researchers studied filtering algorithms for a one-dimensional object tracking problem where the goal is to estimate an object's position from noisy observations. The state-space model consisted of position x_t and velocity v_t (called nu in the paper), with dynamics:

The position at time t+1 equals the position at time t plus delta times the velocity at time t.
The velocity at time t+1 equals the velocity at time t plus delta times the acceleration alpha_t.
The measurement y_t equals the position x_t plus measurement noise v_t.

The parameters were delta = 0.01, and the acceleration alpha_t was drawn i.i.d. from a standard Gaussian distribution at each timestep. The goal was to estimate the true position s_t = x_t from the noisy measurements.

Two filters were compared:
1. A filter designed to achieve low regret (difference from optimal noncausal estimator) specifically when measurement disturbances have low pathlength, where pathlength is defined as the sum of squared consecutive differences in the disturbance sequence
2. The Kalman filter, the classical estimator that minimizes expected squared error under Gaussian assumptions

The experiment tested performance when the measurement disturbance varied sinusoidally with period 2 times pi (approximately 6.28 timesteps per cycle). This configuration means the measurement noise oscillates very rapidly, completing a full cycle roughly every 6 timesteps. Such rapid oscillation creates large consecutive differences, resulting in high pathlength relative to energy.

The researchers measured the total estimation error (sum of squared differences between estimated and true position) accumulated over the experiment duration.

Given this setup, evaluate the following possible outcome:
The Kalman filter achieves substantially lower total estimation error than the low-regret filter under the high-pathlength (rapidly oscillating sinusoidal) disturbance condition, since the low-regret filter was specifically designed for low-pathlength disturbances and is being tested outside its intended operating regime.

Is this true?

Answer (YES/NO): YES